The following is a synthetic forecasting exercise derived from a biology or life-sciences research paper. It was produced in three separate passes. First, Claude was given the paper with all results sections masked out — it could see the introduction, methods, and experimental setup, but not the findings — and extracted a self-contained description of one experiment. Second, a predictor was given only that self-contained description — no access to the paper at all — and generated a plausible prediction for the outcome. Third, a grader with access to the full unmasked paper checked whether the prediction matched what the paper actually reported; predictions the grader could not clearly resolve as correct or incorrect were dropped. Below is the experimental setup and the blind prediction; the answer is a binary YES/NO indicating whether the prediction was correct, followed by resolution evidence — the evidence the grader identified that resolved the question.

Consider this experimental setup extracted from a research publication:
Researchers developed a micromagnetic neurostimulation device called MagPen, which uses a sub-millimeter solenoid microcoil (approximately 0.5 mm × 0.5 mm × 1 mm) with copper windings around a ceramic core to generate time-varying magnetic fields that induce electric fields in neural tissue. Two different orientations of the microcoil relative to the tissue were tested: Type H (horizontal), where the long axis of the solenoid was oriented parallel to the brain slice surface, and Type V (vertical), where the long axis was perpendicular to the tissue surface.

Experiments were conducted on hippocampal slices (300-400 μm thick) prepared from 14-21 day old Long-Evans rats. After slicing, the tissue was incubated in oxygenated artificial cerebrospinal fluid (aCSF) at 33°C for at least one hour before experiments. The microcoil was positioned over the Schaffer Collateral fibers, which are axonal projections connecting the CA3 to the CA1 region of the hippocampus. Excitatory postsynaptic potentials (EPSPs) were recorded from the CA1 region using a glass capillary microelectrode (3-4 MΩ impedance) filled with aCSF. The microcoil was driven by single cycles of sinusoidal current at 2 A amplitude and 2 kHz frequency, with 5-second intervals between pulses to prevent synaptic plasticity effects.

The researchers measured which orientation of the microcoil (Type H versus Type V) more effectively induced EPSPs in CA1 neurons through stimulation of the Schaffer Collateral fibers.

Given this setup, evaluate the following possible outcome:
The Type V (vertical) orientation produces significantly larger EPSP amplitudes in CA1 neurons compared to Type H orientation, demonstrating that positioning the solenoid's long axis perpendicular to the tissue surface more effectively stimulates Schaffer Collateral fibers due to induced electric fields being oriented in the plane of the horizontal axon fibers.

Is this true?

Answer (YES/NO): NO